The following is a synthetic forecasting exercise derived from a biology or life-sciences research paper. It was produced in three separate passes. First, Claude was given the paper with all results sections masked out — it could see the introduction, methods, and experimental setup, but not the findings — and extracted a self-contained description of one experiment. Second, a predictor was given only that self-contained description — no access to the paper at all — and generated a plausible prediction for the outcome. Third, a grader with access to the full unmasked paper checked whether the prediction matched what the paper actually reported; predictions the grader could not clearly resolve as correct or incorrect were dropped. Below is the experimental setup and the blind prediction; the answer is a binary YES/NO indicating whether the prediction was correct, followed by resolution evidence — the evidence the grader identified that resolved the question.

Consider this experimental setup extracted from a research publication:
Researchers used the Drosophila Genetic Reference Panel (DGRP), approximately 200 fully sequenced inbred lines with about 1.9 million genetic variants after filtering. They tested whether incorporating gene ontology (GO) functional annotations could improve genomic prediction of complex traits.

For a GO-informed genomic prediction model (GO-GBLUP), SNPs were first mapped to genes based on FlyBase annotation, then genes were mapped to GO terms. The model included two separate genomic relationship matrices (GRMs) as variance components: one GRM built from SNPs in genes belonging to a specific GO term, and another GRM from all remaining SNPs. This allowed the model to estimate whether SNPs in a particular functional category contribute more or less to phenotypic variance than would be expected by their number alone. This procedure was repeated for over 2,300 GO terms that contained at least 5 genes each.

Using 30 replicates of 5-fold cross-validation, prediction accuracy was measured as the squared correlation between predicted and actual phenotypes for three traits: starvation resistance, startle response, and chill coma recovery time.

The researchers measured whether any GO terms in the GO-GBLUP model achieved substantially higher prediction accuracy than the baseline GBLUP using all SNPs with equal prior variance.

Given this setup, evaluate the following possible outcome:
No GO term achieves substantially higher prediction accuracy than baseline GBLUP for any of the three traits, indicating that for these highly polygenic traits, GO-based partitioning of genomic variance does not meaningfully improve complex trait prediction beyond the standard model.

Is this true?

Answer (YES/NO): NO